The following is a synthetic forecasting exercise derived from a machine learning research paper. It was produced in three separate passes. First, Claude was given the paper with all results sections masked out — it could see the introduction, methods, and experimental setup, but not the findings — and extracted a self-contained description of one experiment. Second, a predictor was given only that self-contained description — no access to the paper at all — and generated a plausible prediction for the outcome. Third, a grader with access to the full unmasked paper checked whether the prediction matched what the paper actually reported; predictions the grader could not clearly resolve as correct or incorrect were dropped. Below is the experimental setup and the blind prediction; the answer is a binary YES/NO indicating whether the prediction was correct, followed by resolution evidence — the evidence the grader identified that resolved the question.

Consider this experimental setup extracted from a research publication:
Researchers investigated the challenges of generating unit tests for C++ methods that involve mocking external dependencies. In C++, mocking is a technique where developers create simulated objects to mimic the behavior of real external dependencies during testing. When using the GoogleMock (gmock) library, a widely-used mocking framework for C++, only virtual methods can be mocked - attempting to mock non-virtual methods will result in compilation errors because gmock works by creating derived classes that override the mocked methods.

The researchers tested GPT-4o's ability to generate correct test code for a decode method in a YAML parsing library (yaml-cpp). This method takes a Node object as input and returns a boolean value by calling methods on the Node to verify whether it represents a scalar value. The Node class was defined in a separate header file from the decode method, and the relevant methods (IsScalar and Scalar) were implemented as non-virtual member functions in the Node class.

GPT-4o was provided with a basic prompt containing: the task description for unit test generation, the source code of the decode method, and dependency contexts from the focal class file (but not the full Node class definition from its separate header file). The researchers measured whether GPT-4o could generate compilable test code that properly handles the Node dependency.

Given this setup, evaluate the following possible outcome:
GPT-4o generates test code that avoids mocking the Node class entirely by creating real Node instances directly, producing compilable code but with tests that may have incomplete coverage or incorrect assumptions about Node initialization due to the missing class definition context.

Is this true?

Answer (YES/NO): NO